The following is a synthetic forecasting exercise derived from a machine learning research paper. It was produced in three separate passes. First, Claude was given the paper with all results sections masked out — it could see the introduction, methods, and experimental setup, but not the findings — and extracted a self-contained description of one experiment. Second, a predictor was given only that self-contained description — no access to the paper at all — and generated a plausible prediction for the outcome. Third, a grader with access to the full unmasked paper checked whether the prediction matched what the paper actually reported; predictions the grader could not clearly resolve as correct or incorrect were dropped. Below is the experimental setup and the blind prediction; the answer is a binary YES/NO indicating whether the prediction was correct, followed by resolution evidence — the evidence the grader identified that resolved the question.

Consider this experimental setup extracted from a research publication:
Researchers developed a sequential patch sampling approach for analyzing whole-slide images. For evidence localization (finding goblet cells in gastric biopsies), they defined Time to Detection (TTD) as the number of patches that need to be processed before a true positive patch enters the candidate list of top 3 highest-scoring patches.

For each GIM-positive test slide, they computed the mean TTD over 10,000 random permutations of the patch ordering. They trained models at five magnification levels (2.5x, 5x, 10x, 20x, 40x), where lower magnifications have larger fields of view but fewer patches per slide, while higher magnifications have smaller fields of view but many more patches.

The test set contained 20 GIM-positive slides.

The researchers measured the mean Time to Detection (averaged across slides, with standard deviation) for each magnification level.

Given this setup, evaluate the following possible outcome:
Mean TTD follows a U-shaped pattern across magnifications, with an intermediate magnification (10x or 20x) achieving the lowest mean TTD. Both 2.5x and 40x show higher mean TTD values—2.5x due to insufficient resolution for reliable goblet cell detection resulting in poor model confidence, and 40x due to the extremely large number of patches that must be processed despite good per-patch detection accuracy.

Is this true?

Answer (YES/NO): NO